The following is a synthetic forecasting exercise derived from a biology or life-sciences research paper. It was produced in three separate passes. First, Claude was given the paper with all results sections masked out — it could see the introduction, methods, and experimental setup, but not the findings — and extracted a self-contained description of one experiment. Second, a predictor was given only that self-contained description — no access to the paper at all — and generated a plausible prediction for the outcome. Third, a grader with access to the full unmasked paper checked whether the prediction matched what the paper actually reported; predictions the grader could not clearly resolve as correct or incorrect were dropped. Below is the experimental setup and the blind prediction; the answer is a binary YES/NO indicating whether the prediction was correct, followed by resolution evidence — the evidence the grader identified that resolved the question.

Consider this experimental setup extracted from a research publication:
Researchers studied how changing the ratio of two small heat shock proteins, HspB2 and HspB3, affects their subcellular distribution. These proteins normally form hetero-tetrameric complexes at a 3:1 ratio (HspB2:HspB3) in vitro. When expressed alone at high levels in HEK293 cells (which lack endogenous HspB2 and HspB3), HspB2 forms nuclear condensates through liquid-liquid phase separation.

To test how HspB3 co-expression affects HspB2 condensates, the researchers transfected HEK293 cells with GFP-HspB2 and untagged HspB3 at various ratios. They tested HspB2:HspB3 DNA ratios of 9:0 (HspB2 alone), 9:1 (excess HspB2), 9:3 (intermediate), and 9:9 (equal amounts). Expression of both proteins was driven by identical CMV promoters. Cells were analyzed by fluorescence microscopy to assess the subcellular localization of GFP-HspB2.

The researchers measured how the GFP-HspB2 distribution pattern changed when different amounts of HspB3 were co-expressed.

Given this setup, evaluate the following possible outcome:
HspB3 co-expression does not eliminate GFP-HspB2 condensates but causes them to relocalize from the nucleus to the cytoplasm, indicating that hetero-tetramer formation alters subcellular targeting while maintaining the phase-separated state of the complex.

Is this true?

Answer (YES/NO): NO